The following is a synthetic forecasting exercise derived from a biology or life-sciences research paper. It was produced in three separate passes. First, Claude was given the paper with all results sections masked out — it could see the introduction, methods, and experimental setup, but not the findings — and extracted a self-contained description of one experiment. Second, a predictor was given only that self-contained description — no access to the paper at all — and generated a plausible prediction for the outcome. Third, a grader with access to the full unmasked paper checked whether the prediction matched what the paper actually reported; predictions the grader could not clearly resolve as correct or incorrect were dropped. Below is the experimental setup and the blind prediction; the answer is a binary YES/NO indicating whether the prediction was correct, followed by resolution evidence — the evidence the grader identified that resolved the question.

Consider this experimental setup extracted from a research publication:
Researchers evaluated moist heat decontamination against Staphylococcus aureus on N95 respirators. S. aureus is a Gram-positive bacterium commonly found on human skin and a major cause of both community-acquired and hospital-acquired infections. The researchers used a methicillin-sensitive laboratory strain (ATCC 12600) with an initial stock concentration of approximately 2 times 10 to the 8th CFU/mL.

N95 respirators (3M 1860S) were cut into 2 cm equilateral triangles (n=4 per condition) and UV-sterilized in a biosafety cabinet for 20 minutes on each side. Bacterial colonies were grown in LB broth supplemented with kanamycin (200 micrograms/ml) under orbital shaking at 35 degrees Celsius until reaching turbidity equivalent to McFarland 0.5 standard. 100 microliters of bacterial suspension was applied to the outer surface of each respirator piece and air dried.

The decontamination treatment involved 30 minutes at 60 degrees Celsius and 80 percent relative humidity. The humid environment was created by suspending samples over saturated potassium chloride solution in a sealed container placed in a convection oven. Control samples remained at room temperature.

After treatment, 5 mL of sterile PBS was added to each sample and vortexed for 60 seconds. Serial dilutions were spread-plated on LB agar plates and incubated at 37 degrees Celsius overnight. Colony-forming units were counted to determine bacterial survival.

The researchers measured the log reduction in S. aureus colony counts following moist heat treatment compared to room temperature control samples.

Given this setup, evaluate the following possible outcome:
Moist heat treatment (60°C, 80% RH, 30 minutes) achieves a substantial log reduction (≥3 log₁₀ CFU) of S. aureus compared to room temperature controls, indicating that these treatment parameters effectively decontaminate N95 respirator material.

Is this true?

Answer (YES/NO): YES